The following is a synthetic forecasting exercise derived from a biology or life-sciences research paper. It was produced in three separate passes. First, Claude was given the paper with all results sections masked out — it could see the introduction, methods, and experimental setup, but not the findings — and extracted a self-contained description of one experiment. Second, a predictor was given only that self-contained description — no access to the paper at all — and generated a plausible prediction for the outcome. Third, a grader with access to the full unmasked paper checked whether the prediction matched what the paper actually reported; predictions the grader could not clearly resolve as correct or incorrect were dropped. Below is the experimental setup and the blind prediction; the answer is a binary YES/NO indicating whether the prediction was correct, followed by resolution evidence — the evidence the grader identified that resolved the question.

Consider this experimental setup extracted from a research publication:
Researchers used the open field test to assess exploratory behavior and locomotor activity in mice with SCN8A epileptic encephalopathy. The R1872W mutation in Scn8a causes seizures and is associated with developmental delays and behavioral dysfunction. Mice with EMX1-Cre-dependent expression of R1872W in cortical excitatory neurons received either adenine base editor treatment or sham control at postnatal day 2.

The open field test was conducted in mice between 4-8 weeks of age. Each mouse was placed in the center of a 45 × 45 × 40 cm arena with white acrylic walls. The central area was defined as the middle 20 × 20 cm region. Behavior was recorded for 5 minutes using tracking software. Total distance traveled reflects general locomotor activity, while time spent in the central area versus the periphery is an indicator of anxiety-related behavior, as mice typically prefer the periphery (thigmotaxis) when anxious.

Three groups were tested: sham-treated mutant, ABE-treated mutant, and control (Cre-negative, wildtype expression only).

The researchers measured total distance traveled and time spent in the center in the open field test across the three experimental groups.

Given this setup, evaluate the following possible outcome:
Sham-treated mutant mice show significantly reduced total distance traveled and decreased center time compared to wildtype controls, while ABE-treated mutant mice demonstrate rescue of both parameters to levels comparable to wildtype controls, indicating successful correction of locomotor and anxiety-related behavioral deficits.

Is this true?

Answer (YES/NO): NO